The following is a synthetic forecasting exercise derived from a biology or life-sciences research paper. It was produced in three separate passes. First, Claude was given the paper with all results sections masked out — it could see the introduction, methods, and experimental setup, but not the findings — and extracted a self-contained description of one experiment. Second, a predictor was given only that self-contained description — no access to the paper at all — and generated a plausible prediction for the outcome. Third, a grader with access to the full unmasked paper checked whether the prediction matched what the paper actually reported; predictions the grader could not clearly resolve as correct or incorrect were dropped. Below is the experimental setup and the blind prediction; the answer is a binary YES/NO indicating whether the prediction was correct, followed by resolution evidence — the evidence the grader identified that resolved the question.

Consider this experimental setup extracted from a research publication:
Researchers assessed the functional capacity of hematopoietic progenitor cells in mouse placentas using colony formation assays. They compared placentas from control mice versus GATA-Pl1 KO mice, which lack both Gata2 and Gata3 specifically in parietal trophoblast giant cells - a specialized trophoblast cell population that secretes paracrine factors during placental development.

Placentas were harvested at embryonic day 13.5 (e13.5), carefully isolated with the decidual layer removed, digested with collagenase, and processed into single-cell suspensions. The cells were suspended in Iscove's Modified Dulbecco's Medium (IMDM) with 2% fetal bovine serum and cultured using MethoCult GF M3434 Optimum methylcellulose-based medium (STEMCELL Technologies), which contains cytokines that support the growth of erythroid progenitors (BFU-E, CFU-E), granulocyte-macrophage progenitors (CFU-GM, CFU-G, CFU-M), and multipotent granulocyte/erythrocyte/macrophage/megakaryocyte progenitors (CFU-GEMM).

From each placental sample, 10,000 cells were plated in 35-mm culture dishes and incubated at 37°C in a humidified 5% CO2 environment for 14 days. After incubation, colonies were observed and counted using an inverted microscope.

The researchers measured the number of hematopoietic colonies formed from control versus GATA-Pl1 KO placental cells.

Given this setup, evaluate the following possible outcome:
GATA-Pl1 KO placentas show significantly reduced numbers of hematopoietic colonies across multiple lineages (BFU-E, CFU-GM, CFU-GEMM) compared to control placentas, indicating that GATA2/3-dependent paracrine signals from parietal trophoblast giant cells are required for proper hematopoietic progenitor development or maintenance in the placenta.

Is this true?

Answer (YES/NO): YES